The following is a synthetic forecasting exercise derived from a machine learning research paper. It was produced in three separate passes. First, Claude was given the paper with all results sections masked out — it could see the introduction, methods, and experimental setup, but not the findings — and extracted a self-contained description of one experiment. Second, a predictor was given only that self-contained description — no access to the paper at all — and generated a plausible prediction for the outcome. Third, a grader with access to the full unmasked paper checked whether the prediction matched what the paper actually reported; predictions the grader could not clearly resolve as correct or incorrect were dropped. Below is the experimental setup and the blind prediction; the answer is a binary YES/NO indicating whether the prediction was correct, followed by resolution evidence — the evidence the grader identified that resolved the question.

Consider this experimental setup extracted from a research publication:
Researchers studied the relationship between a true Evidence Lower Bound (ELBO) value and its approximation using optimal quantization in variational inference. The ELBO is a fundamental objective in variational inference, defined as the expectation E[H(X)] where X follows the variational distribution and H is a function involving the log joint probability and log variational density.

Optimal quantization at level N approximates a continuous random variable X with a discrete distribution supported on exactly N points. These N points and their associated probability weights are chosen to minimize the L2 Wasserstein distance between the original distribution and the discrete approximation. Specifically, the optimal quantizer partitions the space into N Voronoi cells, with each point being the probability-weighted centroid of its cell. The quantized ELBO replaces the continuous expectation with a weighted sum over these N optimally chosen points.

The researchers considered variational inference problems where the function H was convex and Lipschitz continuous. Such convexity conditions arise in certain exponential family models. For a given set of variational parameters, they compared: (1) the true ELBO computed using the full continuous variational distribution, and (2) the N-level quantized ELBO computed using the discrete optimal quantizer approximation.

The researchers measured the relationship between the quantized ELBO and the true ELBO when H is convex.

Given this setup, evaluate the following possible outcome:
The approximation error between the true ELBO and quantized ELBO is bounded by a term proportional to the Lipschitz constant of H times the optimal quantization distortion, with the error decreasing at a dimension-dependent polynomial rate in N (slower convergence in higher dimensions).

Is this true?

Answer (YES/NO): YES